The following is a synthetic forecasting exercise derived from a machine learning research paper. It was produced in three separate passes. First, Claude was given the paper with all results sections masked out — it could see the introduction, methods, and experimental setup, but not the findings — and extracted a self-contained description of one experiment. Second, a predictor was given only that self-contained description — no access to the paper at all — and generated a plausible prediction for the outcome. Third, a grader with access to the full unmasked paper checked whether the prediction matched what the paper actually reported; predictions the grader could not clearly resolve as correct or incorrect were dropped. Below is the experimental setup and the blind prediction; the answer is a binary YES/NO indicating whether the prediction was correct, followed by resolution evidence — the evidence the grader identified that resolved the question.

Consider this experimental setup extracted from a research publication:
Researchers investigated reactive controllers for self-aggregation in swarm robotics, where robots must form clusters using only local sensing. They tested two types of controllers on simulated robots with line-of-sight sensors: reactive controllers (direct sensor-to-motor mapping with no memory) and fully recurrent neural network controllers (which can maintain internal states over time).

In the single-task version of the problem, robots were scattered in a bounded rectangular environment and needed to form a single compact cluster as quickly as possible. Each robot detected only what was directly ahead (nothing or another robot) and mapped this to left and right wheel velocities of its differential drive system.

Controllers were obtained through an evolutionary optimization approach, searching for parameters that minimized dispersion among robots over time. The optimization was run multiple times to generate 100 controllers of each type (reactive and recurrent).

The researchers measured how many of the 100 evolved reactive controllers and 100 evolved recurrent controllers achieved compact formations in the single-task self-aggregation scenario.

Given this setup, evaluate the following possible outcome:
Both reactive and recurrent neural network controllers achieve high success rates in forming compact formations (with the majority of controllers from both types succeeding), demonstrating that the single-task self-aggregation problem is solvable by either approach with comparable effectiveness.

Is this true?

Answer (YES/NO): NO